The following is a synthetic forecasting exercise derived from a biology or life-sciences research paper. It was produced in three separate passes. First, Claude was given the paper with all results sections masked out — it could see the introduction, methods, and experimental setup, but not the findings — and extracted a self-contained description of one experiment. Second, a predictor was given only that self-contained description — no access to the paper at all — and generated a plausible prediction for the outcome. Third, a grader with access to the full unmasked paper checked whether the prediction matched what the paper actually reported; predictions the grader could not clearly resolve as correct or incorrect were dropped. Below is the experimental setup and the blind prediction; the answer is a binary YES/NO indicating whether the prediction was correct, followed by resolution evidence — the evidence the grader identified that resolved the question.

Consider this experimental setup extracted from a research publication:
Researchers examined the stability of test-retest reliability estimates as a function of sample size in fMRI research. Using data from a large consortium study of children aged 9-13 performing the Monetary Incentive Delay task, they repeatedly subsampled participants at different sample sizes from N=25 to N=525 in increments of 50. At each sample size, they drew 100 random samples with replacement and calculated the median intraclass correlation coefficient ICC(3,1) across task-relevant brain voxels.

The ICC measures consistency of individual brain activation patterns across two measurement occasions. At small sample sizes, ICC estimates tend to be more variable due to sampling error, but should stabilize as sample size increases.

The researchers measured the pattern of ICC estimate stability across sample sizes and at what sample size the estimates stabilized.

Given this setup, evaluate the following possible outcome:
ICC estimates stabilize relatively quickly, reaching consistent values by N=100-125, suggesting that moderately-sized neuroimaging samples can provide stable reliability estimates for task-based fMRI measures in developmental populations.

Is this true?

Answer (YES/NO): NO